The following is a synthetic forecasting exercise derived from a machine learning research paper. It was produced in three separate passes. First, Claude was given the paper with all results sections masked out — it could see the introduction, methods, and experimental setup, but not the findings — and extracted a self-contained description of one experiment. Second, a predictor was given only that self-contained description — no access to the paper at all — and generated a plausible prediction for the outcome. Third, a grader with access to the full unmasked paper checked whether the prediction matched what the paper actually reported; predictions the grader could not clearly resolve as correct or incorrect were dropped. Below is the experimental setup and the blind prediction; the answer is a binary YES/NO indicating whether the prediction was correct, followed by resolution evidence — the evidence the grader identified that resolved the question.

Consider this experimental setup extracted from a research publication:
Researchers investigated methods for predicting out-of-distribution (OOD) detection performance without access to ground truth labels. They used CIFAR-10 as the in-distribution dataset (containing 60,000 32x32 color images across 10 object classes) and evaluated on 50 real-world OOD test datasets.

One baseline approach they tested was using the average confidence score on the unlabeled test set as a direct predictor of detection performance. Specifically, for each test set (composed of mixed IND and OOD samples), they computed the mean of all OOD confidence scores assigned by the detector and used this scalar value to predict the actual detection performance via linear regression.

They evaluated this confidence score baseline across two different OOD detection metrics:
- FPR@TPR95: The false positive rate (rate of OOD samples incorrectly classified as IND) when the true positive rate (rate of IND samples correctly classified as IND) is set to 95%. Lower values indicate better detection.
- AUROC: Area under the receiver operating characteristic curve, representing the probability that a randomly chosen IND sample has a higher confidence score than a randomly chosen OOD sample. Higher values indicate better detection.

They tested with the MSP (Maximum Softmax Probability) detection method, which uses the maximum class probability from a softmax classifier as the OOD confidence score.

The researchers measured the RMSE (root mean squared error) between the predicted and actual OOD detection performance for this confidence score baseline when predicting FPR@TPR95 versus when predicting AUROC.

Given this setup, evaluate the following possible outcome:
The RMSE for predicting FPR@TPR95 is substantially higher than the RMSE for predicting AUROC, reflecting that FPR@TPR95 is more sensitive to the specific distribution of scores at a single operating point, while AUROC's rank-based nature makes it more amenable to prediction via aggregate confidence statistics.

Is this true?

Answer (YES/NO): YES